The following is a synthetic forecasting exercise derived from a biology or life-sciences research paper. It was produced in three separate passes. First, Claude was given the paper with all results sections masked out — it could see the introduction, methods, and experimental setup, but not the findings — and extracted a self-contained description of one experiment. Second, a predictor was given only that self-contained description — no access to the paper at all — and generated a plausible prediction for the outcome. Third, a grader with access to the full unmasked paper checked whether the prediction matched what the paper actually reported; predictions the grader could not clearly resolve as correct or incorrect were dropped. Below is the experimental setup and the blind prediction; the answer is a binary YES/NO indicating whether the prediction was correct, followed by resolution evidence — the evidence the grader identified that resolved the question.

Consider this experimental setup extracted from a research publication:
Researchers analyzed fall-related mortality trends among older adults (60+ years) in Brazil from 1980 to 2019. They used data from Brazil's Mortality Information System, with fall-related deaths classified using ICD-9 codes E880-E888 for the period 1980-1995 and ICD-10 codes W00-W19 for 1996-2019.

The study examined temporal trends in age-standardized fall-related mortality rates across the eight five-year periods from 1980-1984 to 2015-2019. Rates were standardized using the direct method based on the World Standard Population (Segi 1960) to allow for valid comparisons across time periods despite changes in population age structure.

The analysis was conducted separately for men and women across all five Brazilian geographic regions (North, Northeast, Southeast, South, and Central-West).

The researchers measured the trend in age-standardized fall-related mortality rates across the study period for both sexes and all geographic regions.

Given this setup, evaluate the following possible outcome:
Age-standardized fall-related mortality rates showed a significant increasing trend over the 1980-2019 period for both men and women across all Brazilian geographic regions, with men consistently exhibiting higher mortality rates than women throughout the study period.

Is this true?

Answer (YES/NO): YES